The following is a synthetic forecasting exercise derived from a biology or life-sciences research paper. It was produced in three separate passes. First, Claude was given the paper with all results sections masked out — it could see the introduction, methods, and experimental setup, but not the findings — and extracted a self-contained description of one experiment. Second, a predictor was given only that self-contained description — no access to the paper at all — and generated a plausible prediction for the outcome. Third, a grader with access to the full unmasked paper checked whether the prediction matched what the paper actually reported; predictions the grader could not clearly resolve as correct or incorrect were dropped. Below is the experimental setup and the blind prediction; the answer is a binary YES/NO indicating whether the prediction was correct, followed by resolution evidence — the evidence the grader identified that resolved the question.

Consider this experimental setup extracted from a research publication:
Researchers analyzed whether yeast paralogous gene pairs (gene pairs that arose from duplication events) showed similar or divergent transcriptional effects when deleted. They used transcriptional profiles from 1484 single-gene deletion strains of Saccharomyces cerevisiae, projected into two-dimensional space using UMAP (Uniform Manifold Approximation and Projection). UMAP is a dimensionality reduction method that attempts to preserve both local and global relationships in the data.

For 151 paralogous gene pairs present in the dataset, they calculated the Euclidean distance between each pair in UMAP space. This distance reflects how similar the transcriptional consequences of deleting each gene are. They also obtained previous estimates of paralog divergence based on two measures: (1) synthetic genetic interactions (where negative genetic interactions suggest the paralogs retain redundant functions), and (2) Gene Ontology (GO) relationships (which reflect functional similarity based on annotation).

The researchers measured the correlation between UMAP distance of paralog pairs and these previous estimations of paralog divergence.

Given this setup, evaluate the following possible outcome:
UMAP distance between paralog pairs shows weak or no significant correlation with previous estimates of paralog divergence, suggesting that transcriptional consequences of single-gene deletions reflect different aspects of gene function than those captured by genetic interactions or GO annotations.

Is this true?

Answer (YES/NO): YES